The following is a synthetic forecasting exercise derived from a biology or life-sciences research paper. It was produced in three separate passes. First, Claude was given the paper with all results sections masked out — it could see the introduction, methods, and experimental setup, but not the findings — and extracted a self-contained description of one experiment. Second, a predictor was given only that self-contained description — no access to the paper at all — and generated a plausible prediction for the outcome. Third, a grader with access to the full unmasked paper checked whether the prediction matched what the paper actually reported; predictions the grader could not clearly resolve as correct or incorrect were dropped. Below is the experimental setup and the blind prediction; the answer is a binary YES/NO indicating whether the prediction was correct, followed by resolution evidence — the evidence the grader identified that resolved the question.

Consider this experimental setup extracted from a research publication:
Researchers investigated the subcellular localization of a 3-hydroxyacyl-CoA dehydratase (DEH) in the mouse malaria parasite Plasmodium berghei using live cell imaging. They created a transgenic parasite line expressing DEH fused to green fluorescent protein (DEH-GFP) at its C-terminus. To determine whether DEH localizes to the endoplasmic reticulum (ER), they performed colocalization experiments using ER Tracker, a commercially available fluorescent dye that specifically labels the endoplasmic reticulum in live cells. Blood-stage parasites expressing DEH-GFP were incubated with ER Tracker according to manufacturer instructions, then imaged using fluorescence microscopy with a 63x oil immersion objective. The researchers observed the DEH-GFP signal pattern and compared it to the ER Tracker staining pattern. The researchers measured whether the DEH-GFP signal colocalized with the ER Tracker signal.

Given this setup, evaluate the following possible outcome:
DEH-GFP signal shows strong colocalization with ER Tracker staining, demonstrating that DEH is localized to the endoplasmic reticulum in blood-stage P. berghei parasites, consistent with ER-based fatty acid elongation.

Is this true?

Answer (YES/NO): YES